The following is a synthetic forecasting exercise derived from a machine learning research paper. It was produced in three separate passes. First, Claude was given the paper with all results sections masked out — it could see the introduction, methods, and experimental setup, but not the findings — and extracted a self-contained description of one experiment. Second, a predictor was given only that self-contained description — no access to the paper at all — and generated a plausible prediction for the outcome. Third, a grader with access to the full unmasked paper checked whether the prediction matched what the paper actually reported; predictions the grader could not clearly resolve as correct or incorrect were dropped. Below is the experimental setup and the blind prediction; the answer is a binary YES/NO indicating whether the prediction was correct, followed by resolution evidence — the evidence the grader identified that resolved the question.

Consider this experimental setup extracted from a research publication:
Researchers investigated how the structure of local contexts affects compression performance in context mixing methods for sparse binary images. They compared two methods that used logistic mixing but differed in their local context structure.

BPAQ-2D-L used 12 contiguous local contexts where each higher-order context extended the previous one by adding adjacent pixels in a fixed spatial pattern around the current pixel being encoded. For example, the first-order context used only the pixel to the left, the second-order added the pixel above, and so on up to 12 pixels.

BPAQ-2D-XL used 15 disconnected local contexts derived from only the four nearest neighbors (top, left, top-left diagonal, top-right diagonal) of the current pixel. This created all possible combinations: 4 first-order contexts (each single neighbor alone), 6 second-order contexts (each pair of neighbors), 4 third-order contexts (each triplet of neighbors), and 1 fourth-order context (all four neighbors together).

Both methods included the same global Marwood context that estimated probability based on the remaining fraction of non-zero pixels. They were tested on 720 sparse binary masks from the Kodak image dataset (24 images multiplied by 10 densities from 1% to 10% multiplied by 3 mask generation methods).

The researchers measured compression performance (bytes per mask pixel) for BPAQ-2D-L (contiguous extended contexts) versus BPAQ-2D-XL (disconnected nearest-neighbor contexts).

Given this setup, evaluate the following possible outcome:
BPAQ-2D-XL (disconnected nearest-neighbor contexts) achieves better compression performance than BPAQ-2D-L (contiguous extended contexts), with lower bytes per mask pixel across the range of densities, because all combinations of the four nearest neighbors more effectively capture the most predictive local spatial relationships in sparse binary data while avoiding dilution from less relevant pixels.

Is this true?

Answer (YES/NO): NO